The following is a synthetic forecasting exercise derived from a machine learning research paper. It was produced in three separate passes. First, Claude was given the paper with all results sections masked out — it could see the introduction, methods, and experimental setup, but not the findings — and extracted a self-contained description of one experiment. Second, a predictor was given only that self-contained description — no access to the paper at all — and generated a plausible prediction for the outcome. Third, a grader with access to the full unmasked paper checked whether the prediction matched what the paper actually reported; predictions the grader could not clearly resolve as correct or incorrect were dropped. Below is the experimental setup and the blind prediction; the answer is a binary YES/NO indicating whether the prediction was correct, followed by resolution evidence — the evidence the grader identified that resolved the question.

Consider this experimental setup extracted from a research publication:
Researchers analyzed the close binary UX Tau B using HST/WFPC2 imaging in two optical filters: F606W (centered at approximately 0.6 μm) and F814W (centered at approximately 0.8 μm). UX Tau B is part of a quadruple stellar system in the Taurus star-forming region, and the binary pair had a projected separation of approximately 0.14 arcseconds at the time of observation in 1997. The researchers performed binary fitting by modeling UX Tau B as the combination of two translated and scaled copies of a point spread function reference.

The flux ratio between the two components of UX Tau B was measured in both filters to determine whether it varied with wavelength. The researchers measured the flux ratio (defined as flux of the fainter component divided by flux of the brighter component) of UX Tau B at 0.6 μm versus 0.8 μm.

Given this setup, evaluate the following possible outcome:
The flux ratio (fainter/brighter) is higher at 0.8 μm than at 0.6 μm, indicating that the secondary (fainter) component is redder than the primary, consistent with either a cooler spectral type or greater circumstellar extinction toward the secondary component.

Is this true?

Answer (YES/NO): YES